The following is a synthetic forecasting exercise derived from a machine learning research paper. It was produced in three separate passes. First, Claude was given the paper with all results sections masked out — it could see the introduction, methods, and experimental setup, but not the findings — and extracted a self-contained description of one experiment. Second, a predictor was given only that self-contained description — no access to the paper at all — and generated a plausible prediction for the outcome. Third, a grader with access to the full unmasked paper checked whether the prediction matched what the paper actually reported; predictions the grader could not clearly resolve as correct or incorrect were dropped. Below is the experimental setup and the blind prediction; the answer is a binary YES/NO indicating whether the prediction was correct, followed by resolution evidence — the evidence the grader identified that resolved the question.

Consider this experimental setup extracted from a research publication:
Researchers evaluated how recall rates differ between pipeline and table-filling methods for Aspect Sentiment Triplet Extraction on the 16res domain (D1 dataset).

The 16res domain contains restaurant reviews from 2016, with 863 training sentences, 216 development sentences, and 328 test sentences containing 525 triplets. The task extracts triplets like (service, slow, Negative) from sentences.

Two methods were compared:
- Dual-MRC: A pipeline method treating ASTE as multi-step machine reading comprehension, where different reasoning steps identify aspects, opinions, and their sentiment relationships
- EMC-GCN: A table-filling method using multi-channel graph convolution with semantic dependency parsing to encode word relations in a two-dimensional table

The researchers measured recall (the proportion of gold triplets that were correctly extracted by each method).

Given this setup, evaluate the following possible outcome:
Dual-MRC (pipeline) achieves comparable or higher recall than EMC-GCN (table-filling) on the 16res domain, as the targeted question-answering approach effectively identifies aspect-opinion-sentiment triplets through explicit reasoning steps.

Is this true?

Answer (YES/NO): NO